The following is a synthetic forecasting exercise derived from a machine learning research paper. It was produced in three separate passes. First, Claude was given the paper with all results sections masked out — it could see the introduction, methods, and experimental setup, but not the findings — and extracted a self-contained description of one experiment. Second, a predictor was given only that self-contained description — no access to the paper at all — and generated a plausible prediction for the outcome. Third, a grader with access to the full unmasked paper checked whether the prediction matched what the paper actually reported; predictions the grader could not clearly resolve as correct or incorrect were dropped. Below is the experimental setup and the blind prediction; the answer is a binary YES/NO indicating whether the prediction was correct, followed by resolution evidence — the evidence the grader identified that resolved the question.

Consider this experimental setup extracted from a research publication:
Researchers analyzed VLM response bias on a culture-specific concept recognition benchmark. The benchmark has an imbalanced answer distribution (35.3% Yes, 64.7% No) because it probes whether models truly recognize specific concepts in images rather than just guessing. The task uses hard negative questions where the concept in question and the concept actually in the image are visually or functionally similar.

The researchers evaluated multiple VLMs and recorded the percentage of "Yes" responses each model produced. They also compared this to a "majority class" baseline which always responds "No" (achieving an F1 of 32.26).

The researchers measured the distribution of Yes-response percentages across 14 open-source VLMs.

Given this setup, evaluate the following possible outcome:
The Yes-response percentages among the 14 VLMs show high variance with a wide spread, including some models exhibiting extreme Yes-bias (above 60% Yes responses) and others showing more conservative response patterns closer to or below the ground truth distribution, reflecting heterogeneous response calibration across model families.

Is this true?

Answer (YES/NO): YES